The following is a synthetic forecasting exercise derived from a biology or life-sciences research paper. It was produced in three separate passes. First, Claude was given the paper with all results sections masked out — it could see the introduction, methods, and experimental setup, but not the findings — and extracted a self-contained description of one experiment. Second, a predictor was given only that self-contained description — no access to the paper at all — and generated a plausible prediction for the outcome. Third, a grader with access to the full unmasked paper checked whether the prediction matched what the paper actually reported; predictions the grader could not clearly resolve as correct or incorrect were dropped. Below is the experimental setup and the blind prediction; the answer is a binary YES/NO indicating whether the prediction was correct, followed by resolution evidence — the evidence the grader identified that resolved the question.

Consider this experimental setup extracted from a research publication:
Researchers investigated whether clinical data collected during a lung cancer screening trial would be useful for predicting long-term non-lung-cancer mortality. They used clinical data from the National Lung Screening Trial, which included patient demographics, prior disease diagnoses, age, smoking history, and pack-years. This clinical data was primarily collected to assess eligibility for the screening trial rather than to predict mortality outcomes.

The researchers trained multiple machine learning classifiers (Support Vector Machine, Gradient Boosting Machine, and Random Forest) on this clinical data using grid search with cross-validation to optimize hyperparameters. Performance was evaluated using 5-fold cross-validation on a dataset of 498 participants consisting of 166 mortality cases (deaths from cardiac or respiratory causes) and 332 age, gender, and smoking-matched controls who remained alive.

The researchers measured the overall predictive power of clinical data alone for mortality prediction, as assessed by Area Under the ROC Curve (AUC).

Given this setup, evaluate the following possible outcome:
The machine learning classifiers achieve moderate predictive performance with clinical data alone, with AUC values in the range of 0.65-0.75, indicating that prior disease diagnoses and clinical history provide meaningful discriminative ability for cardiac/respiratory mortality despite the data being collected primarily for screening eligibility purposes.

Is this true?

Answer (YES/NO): NO